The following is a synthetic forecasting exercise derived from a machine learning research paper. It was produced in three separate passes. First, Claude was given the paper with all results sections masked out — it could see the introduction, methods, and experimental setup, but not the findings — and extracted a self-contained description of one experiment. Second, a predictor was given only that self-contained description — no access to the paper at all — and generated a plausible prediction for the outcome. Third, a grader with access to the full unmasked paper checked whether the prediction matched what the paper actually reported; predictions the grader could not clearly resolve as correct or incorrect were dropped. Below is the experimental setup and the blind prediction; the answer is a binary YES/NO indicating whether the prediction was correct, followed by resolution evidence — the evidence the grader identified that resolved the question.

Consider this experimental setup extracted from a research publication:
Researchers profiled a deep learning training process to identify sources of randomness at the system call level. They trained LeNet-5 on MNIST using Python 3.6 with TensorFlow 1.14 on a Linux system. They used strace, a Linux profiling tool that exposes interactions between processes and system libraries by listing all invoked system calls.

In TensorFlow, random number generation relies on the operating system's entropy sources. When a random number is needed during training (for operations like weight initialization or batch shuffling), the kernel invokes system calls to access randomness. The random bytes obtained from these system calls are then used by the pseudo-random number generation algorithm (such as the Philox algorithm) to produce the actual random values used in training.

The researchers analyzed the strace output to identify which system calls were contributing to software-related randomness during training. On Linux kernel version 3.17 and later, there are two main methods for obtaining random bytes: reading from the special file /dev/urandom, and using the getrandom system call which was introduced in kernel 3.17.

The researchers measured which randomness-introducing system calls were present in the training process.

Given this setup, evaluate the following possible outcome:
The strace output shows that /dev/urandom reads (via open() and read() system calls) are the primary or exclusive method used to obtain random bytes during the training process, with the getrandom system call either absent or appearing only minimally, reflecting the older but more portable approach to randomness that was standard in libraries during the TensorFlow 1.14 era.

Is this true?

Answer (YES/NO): NO